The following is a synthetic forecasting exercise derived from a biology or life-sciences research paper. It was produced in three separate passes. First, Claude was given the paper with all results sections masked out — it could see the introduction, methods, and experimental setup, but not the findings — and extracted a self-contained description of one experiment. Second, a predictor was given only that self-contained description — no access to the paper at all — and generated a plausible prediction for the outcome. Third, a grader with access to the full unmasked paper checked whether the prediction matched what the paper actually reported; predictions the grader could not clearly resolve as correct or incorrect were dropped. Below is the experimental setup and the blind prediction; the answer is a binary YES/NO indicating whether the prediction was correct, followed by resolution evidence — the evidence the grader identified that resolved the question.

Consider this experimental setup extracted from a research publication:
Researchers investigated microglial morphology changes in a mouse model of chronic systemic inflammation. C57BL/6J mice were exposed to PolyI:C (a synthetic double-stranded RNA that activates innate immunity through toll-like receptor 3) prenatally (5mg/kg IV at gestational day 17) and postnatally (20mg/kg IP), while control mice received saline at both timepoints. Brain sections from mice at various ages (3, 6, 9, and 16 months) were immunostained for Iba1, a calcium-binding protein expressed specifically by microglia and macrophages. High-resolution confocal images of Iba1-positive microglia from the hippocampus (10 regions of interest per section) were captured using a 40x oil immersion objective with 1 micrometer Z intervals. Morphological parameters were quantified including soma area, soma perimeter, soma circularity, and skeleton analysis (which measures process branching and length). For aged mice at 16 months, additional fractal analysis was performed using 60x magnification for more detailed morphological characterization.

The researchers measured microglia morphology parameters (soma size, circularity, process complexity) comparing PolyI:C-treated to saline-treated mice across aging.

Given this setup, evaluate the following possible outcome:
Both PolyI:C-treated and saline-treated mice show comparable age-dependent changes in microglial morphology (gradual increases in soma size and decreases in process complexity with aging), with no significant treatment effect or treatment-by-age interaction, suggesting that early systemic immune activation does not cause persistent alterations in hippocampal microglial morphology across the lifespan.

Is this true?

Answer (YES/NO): NO